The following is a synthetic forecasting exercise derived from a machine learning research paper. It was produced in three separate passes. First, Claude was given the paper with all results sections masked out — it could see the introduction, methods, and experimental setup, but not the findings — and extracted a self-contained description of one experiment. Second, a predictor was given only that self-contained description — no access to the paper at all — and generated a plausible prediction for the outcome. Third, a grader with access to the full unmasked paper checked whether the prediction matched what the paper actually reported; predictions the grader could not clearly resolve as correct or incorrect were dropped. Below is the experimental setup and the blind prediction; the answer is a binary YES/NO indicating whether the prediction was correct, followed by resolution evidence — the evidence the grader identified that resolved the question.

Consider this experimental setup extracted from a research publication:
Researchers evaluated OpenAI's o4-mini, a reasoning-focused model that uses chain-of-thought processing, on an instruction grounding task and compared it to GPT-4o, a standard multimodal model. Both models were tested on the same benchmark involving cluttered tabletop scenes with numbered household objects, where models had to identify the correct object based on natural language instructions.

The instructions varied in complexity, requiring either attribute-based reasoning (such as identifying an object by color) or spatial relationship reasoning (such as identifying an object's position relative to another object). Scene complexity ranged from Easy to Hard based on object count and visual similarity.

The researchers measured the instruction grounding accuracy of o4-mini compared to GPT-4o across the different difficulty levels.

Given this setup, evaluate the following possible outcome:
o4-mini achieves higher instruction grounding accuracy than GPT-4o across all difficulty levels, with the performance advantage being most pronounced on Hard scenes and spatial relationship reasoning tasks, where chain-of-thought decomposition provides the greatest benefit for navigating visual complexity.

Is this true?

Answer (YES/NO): NO